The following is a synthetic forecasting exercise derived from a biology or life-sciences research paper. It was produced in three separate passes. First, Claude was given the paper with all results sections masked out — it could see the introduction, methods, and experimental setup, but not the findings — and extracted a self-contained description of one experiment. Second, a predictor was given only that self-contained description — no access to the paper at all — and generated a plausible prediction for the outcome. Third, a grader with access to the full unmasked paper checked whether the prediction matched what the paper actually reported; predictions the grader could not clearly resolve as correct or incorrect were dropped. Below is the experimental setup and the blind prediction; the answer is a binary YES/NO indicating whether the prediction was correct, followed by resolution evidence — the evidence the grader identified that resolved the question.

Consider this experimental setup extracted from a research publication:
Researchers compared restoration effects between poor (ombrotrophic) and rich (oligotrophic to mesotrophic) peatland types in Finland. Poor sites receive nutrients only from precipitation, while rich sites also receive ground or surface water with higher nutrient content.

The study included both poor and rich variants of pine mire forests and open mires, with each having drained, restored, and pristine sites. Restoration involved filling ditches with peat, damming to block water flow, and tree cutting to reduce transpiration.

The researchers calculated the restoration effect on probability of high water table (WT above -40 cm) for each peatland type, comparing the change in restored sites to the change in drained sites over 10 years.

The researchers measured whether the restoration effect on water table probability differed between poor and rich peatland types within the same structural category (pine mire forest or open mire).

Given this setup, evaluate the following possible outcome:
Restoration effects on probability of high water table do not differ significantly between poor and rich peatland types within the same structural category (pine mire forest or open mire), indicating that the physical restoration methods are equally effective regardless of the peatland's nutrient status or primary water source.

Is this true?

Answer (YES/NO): NO